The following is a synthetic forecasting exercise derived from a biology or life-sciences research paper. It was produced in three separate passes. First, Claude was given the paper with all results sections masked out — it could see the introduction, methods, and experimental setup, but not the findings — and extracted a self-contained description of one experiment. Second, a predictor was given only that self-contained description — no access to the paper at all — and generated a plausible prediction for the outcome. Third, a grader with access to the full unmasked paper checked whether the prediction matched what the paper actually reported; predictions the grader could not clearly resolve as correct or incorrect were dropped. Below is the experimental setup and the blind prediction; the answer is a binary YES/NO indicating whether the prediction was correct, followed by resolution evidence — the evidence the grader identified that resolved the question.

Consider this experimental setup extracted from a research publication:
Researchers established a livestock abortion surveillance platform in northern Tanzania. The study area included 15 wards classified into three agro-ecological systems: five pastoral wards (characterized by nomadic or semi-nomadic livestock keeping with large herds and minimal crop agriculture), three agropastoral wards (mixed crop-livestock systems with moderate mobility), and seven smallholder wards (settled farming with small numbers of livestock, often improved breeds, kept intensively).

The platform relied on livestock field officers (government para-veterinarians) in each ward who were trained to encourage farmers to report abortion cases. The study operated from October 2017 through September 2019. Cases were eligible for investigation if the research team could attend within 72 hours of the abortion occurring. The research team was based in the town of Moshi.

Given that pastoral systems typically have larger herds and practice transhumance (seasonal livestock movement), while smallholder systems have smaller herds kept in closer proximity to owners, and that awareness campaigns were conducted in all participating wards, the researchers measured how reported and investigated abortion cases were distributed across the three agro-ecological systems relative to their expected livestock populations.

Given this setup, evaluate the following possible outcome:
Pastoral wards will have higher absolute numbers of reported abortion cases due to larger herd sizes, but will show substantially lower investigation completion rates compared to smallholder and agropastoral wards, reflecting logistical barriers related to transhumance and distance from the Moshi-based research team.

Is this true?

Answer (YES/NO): NO